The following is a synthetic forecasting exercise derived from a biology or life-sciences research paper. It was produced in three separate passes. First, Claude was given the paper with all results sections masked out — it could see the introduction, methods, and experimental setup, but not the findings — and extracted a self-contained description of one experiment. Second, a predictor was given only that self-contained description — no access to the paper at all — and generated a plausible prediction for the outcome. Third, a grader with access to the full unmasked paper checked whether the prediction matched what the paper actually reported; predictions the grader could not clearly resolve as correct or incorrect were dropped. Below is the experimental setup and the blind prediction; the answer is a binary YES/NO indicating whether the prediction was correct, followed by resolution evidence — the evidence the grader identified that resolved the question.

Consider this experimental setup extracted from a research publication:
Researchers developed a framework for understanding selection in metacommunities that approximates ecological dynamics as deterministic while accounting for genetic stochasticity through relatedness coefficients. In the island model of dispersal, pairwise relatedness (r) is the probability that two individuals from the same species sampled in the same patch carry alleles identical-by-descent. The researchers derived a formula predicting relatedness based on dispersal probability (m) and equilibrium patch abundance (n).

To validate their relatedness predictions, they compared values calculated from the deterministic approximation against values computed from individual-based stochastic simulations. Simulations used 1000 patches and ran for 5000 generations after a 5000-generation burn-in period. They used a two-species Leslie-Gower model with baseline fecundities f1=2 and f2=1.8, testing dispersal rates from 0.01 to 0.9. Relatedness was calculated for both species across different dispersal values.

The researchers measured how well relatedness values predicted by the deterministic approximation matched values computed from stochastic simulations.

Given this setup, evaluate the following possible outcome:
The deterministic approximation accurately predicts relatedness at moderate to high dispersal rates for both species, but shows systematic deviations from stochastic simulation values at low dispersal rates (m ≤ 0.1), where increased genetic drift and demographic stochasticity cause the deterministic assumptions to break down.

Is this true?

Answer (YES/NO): NO